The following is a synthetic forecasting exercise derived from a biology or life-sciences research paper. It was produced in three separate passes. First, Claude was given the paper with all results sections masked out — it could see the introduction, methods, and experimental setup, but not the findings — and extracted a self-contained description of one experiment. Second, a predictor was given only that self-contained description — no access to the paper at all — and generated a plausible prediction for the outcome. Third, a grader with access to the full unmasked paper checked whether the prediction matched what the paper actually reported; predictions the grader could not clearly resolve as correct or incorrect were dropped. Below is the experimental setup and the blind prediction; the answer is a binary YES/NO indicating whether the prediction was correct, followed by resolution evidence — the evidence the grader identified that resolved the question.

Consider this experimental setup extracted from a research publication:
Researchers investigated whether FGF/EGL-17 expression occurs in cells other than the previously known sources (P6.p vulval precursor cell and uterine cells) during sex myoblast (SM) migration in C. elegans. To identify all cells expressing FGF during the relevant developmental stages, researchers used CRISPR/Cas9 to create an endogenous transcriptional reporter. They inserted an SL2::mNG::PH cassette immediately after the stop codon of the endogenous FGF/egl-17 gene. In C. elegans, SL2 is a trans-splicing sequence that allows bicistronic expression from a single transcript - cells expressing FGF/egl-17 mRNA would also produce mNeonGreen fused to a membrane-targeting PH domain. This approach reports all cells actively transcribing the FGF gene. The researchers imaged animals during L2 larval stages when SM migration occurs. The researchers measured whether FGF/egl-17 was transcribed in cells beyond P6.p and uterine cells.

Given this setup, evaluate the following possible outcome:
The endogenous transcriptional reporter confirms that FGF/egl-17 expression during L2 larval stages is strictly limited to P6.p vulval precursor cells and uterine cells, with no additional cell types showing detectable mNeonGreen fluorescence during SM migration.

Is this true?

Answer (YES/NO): NO